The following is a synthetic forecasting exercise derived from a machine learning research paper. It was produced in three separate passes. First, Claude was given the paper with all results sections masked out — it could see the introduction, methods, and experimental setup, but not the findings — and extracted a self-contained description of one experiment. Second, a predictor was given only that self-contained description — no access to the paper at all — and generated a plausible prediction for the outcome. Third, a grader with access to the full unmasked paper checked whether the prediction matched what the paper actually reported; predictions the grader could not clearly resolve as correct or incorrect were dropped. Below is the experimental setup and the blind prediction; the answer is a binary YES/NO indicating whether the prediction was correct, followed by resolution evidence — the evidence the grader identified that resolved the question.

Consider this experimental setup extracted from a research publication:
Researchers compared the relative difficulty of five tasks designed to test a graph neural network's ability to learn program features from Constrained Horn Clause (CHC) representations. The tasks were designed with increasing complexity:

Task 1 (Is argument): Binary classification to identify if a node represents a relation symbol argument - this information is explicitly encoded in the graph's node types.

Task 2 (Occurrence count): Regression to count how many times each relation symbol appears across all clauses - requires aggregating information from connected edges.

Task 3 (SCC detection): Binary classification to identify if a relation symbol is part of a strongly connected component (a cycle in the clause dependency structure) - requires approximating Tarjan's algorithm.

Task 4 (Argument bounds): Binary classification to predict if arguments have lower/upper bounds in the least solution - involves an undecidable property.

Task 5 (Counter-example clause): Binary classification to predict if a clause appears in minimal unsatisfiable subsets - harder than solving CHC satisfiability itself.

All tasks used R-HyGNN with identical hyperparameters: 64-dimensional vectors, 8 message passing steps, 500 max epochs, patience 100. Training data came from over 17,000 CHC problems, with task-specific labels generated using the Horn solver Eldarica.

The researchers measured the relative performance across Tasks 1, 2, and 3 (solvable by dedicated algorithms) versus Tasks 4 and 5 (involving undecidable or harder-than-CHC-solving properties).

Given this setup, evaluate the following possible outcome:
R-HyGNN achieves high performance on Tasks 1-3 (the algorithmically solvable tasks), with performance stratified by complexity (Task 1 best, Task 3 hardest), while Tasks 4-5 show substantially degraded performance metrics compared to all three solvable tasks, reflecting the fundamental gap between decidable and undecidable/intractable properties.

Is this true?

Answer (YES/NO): NO